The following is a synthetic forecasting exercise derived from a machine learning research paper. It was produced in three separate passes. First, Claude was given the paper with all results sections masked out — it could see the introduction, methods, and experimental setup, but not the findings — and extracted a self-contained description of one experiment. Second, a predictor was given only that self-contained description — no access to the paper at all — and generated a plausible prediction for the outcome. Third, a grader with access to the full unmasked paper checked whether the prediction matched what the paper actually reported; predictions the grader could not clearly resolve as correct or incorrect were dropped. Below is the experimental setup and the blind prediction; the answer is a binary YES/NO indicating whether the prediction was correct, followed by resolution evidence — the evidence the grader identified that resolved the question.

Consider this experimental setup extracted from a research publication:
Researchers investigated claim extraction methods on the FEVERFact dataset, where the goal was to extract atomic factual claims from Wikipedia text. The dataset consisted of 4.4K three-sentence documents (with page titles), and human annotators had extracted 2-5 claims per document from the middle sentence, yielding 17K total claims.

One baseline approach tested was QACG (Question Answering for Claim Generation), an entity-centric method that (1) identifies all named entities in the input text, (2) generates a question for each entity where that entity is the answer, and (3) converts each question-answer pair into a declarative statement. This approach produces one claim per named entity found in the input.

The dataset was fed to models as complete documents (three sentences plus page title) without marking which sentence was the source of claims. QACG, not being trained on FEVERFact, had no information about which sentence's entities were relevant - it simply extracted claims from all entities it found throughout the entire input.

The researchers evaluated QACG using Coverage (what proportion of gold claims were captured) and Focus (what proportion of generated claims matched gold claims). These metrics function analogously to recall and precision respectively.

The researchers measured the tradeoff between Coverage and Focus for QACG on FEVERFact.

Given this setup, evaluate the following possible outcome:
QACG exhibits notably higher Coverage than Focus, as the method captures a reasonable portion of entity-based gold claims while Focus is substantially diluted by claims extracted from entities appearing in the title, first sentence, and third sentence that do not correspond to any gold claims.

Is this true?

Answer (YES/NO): YES